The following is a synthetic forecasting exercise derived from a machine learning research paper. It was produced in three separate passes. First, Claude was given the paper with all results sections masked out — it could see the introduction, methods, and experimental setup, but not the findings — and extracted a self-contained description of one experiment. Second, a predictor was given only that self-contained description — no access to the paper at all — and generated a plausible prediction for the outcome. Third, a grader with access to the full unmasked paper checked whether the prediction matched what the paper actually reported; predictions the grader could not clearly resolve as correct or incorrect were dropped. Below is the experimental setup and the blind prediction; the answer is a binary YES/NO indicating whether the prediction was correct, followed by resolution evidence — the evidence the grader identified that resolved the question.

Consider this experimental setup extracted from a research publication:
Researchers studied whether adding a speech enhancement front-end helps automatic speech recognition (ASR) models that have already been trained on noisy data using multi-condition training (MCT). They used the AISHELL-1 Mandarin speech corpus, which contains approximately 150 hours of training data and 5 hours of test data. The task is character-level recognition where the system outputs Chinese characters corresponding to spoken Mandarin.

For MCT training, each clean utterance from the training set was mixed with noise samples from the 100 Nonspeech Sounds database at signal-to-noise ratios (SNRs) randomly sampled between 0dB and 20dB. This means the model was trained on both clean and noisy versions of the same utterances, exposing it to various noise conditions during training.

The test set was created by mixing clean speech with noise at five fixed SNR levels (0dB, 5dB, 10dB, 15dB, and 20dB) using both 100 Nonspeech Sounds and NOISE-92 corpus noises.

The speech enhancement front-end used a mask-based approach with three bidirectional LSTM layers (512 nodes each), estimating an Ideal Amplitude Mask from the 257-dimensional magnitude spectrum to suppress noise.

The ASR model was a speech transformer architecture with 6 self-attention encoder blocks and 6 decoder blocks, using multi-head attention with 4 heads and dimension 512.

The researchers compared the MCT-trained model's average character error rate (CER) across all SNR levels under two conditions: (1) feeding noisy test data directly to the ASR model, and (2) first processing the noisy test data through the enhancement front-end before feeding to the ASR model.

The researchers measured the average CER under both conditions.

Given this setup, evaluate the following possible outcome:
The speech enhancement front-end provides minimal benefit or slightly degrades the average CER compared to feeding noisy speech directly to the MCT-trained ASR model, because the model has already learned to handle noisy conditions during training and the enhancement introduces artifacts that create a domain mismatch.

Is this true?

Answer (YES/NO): YES